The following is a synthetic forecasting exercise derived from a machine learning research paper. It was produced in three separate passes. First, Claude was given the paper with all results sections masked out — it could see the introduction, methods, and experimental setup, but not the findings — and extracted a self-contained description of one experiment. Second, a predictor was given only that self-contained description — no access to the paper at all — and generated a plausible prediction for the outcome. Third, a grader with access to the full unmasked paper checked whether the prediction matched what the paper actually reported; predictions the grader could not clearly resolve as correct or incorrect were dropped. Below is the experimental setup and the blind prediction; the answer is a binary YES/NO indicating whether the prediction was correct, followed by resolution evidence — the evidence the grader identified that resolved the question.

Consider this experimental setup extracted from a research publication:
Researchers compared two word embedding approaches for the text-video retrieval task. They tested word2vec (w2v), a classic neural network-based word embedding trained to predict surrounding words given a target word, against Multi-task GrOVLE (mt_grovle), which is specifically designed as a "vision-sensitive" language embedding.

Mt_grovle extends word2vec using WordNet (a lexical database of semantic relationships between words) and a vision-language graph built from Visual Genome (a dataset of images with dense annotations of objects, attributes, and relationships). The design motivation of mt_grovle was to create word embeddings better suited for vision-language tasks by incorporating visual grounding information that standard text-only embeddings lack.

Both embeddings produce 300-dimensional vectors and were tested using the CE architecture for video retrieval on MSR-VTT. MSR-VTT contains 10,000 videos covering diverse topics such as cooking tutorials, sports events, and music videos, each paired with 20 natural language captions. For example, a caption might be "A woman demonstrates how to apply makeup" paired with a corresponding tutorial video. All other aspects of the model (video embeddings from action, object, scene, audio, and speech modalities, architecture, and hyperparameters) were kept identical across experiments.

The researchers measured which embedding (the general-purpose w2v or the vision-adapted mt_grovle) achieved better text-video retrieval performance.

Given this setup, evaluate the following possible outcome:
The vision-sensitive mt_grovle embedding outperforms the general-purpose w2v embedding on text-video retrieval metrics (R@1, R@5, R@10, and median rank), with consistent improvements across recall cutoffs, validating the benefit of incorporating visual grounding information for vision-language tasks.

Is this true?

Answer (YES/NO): NO